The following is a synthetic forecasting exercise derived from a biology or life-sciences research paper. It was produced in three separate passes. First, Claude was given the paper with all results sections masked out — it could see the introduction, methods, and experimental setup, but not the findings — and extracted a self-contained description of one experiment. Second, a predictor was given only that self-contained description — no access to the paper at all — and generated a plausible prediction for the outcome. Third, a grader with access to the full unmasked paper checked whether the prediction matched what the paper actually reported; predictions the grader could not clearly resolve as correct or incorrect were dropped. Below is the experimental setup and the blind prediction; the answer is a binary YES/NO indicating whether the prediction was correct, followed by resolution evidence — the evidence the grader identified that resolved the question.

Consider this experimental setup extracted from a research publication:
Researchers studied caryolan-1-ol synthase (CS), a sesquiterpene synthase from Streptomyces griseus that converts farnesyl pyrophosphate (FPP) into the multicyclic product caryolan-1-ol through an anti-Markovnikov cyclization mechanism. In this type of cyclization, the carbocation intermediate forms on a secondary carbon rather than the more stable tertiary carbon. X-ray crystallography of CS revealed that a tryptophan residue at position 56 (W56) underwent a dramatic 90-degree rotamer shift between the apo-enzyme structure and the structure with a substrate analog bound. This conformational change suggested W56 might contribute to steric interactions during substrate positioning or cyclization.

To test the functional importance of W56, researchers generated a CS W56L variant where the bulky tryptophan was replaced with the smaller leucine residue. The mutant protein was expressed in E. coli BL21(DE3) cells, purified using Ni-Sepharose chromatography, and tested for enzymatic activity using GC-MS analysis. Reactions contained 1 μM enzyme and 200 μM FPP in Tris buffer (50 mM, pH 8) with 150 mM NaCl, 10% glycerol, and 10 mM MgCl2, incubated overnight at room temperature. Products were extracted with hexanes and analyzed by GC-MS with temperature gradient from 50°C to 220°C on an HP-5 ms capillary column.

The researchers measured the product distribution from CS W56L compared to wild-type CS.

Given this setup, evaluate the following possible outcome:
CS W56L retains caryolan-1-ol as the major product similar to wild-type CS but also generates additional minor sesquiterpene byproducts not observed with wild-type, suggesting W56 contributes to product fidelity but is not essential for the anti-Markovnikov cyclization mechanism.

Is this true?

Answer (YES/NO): NO